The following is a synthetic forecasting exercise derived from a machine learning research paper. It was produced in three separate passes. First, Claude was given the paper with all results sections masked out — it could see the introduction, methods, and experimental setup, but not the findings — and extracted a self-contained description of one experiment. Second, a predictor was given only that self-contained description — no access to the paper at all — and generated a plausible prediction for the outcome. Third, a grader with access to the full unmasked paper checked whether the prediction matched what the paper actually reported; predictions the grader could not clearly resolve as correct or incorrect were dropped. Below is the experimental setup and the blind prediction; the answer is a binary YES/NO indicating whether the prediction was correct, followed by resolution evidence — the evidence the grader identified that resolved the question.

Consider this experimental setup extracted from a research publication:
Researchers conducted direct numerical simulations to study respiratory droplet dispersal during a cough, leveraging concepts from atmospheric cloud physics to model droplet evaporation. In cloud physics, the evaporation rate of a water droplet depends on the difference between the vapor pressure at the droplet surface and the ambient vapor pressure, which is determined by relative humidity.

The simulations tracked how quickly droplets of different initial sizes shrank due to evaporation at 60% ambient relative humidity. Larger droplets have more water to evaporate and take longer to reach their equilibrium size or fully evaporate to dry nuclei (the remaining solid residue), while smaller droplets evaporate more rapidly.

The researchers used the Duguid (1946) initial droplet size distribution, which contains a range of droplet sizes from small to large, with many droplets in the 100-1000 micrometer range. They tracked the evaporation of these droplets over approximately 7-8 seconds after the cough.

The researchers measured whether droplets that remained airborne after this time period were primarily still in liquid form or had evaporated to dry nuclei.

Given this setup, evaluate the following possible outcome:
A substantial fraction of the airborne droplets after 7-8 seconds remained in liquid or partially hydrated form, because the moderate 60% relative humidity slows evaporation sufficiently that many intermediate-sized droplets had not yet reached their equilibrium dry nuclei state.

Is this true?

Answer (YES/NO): NO